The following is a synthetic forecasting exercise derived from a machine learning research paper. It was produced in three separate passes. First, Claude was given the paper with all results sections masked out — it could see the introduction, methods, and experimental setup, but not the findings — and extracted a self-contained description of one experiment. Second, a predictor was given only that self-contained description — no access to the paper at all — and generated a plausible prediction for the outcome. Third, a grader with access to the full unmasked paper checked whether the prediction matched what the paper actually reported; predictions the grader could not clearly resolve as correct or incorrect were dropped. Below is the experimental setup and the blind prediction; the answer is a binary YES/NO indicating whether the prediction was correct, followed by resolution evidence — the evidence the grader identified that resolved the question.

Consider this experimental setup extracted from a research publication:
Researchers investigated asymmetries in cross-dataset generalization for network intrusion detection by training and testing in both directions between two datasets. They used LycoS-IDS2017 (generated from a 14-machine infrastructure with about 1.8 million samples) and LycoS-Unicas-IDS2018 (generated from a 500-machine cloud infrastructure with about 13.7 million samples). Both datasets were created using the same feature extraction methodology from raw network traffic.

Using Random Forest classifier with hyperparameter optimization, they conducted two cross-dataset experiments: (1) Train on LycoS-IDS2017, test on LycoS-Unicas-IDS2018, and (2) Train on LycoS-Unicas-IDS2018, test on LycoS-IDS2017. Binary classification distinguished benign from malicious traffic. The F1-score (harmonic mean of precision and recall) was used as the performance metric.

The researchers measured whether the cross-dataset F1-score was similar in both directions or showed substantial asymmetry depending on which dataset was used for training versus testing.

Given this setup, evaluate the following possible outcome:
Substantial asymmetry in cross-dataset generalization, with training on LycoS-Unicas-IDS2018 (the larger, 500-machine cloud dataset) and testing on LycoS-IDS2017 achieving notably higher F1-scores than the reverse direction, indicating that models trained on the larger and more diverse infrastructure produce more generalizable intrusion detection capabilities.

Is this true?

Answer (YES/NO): YES